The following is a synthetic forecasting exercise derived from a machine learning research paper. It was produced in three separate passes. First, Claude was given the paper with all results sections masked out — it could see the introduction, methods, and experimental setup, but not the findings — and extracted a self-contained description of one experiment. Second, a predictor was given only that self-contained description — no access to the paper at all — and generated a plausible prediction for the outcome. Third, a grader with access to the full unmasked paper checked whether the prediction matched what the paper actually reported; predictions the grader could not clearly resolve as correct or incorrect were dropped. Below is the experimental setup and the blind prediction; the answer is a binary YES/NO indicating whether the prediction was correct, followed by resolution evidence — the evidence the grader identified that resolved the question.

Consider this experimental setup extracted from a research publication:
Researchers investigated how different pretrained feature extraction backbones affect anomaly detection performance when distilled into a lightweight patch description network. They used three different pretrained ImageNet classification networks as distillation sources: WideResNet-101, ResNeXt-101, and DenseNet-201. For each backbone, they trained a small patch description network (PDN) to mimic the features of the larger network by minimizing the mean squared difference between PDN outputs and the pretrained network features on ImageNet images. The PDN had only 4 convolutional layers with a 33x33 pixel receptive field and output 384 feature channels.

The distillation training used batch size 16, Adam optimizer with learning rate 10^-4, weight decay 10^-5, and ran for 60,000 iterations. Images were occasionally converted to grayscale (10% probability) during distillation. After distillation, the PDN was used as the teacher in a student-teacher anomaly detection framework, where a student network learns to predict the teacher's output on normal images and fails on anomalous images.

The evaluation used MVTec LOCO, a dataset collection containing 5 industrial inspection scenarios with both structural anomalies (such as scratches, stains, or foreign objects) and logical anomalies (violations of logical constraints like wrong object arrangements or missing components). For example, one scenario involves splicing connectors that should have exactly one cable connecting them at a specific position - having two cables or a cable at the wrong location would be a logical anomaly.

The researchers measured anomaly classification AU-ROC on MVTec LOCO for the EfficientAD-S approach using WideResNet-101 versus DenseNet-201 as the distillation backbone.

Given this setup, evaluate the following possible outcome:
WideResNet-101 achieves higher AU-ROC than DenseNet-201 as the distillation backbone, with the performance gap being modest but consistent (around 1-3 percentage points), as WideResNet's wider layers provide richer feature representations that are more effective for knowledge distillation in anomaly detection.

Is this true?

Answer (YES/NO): NO